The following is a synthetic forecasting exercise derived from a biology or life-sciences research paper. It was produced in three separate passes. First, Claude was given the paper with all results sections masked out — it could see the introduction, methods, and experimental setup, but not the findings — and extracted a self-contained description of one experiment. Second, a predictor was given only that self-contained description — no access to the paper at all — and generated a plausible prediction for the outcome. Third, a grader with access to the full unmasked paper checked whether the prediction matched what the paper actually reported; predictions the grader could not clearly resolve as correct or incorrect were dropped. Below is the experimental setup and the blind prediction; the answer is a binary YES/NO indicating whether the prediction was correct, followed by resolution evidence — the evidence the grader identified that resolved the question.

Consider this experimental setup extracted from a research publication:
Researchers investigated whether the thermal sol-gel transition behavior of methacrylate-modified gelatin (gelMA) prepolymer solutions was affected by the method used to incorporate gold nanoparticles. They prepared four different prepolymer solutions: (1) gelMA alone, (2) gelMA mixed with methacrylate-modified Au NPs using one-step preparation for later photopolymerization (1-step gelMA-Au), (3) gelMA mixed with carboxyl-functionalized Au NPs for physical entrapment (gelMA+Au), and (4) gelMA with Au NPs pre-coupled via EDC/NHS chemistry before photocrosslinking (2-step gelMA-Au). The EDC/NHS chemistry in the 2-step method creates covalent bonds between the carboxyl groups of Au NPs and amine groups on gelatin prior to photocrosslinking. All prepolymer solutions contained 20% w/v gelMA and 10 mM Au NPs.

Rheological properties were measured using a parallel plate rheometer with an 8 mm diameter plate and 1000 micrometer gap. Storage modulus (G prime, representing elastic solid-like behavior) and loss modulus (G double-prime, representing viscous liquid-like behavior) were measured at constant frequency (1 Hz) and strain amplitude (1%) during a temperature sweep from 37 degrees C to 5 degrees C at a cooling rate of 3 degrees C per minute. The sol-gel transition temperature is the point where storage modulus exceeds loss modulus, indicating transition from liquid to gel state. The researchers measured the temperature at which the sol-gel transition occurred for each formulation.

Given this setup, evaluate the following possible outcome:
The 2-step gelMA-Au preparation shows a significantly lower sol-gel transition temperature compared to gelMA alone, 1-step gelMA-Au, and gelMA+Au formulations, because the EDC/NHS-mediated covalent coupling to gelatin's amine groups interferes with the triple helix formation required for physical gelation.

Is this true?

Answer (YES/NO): NO